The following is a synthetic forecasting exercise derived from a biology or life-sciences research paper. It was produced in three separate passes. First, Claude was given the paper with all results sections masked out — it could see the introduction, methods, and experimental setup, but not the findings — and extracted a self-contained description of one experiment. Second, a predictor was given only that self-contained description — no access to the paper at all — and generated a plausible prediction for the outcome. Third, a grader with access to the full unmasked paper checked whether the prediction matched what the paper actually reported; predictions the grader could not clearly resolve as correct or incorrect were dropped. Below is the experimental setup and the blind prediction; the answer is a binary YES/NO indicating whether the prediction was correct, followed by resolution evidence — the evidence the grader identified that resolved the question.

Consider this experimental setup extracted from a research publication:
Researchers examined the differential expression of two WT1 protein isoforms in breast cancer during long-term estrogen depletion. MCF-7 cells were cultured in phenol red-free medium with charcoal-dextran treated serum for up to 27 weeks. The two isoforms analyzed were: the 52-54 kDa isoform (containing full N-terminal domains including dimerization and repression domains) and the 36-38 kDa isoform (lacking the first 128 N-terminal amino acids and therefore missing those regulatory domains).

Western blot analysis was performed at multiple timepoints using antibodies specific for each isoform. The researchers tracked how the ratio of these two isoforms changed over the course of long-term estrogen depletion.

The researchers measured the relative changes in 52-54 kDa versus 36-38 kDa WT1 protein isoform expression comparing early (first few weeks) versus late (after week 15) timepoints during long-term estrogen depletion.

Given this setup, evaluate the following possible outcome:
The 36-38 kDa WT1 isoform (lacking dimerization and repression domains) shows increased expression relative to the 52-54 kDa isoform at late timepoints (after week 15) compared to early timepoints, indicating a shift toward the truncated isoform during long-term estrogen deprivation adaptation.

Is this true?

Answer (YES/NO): YES